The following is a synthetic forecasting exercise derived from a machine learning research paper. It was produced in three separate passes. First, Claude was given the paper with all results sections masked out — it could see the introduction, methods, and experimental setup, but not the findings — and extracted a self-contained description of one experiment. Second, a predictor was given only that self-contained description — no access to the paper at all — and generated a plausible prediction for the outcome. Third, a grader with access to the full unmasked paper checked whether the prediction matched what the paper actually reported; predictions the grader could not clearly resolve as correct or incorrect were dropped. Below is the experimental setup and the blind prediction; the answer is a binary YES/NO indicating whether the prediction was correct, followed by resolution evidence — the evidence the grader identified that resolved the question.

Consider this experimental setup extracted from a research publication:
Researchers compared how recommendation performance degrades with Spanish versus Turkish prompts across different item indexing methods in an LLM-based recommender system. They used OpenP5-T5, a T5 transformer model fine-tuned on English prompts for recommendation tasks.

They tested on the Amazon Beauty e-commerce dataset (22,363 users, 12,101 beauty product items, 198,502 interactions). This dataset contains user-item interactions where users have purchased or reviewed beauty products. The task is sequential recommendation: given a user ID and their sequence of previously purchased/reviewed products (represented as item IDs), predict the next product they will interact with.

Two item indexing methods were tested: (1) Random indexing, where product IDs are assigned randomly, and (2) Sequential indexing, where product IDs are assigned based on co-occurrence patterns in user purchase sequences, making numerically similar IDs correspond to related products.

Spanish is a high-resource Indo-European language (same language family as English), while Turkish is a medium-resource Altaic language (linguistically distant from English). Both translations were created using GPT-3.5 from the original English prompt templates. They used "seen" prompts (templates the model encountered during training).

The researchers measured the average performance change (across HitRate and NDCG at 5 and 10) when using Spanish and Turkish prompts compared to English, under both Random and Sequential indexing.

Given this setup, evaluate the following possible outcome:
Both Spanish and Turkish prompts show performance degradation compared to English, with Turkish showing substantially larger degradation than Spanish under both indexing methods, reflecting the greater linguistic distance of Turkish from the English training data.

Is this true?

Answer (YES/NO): YES